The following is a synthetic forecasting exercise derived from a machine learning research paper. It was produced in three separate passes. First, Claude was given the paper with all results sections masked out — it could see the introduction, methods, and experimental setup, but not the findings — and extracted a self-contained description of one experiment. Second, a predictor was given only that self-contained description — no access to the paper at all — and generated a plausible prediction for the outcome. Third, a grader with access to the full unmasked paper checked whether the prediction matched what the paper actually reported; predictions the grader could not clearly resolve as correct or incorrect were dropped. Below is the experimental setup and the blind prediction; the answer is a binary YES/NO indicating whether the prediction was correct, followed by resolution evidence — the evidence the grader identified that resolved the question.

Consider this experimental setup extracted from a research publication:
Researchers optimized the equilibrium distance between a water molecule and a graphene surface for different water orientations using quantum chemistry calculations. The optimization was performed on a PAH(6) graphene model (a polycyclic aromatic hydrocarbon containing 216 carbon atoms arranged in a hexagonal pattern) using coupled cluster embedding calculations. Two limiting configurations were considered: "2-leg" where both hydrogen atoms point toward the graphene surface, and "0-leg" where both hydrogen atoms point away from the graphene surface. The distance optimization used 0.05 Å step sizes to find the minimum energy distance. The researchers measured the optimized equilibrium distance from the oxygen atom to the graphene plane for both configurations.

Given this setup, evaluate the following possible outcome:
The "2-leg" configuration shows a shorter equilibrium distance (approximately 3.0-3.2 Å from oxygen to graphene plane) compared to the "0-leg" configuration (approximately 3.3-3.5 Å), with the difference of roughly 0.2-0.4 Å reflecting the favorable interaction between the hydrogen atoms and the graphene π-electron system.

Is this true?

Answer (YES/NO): NO